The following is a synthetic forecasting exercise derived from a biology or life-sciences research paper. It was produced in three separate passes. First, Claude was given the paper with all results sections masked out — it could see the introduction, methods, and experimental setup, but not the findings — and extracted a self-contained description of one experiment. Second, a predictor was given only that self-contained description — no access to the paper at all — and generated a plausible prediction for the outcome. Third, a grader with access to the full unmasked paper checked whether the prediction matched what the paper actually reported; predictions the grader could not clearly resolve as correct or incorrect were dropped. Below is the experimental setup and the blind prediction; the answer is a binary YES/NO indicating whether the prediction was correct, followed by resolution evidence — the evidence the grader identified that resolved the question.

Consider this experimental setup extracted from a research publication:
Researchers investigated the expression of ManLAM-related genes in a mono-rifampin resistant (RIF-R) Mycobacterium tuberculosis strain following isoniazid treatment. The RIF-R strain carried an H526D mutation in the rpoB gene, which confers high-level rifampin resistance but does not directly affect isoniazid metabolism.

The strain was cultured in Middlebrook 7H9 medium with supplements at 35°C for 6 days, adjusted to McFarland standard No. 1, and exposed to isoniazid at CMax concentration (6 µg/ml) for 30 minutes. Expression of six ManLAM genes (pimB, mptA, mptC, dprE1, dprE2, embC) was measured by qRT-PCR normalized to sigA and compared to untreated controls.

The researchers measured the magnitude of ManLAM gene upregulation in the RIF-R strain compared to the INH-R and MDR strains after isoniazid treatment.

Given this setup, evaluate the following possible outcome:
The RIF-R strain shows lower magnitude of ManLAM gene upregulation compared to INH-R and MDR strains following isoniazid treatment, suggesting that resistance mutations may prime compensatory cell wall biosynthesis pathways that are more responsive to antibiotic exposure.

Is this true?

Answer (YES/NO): YES